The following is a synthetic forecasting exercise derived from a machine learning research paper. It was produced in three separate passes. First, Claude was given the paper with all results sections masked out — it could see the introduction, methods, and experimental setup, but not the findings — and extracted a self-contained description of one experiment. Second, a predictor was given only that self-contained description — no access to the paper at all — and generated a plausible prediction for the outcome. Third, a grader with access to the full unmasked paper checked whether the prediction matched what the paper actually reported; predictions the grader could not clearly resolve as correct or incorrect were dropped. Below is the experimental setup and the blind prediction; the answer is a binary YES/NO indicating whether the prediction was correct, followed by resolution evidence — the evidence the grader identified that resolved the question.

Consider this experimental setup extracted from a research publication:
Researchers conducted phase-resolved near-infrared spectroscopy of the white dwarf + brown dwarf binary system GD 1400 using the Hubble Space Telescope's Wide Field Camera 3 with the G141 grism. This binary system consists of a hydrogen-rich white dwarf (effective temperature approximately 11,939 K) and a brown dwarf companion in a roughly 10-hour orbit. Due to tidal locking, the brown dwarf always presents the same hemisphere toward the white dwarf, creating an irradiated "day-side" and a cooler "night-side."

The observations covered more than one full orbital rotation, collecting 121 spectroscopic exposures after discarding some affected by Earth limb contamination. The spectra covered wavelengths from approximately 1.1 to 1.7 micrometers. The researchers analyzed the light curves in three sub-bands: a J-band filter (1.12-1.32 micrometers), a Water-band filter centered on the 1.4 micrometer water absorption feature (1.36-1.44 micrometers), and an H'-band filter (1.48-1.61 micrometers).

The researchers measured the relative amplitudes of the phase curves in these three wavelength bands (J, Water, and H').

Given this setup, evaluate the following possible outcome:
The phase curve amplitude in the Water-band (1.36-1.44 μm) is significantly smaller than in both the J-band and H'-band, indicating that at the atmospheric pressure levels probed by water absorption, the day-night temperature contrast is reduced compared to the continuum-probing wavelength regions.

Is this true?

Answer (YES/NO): NO